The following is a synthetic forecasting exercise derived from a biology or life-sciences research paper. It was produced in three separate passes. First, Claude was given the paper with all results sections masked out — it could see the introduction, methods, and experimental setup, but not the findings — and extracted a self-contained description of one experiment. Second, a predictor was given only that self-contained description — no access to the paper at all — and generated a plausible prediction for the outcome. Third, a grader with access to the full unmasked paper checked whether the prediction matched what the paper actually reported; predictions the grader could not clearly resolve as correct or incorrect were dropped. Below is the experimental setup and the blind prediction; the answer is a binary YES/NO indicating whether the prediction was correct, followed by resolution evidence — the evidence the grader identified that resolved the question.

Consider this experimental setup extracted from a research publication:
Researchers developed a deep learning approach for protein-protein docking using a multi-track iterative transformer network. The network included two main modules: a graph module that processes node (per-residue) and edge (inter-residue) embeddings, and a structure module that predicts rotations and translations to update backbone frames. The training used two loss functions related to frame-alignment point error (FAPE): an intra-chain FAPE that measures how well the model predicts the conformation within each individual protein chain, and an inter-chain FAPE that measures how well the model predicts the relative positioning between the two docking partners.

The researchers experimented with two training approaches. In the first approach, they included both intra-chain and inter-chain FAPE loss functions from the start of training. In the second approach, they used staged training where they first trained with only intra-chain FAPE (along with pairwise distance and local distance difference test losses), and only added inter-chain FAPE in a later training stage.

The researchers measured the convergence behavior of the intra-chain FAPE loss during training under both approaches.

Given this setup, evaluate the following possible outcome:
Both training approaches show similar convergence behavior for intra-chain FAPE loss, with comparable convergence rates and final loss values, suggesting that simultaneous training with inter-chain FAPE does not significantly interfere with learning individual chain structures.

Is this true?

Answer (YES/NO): NO